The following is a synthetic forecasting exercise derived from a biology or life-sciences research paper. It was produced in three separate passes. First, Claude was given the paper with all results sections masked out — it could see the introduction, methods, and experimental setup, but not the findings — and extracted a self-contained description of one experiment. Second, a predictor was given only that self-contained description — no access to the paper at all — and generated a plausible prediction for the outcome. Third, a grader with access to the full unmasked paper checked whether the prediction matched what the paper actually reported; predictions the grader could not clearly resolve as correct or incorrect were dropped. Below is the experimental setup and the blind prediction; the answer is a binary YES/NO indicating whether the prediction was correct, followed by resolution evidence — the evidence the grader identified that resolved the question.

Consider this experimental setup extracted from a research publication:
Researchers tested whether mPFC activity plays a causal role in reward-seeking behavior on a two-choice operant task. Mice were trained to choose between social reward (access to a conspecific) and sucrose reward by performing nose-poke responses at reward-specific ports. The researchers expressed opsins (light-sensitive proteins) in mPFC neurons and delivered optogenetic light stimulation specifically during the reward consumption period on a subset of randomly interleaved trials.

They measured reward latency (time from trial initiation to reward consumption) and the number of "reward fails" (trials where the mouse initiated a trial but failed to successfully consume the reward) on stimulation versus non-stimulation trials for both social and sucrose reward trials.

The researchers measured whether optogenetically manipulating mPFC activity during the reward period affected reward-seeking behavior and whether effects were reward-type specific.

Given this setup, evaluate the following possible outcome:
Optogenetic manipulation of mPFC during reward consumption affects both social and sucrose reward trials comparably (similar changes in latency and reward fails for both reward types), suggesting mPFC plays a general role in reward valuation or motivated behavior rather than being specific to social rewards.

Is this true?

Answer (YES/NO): NO